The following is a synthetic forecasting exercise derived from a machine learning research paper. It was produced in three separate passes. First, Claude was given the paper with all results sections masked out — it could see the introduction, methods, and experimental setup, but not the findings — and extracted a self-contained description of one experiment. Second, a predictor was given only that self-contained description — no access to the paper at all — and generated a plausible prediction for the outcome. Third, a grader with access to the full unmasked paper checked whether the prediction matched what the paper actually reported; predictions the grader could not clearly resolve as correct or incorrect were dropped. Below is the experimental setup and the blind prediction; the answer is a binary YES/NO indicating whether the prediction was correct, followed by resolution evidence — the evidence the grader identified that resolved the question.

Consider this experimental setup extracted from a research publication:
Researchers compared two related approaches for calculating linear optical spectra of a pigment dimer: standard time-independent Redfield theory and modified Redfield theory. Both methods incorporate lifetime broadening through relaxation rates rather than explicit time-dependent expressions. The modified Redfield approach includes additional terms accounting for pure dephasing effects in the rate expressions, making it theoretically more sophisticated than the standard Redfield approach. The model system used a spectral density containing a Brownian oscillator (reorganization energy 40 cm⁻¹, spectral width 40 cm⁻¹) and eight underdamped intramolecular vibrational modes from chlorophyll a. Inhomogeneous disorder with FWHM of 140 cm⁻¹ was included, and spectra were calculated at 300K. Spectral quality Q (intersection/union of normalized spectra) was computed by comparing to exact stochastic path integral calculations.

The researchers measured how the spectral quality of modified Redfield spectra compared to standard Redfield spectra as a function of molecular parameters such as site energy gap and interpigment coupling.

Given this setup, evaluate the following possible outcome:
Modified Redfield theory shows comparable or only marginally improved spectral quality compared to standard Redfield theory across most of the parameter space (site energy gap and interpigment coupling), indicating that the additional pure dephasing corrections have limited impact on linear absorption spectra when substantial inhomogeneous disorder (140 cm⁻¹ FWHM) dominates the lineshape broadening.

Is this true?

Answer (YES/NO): YES